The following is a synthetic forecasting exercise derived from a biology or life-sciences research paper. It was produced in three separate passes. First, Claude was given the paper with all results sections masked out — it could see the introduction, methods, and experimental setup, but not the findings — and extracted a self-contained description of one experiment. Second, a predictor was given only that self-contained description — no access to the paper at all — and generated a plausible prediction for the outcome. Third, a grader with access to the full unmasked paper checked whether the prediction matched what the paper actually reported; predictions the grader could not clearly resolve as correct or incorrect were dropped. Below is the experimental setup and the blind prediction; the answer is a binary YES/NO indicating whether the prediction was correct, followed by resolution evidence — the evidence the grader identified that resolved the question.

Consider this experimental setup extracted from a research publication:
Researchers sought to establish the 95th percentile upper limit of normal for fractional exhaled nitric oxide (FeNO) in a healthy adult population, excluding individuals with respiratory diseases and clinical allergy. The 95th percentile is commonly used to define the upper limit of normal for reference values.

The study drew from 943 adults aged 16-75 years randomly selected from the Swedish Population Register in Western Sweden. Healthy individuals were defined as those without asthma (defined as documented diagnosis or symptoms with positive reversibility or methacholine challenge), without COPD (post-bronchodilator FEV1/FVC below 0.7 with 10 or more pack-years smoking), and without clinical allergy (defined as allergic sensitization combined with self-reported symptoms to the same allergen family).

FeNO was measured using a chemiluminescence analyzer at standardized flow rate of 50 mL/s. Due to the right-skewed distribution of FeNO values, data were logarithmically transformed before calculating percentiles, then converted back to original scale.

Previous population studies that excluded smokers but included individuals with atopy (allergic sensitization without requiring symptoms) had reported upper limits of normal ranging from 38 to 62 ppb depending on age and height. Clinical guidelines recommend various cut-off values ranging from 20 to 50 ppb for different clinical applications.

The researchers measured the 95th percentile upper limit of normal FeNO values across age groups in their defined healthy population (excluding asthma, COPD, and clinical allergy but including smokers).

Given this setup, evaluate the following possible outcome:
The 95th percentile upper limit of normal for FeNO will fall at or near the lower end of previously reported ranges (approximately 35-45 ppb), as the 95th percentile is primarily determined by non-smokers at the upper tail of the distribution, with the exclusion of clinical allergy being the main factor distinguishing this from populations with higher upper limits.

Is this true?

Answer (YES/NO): NO